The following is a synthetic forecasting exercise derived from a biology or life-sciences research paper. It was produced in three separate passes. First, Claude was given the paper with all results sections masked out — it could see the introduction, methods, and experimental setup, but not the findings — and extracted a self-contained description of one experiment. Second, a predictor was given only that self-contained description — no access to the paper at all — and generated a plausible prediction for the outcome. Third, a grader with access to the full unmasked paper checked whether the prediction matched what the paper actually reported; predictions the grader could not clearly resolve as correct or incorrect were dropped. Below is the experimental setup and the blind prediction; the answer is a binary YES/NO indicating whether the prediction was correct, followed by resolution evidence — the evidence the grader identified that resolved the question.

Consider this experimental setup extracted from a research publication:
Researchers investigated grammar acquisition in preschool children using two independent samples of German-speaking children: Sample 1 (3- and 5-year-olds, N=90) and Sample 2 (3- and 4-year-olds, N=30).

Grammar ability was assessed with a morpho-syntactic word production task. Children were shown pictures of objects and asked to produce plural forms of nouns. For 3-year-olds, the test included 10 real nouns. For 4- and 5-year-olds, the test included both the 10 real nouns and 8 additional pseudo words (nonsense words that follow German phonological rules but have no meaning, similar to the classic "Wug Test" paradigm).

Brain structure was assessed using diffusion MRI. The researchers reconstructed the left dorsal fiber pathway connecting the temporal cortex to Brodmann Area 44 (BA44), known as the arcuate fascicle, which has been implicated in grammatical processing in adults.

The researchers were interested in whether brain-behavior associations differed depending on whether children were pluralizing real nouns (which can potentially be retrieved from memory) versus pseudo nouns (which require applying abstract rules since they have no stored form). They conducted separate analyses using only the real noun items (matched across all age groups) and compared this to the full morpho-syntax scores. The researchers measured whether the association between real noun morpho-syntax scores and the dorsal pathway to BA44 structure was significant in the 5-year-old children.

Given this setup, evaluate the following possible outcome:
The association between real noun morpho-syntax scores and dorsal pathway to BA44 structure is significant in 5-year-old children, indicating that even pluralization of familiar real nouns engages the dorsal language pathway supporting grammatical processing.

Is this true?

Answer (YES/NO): YES